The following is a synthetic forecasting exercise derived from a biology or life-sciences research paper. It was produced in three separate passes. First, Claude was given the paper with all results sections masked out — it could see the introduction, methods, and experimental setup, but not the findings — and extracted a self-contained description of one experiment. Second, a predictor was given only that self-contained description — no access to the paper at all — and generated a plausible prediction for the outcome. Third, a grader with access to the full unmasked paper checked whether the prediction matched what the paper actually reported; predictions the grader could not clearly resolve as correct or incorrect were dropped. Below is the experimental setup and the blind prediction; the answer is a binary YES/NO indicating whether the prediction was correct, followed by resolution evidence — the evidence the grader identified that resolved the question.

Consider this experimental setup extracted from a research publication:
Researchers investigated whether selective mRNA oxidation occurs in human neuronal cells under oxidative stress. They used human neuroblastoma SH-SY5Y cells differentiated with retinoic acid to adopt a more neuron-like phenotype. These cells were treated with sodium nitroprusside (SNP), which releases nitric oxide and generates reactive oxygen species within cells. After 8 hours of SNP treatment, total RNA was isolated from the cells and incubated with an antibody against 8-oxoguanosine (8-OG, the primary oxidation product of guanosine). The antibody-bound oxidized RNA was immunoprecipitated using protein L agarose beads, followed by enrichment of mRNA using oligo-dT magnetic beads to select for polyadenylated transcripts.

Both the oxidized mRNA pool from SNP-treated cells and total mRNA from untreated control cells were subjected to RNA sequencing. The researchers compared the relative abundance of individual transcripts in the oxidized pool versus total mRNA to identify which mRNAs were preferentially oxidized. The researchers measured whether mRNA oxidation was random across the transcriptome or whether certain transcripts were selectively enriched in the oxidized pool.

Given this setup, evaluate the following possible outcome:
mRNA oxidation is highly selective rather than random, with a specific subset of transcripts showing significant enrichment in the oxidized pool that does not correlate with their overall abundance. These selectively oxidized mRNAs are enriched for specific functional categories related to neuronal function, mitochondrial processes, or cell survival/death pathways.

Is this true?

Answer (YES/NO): YES